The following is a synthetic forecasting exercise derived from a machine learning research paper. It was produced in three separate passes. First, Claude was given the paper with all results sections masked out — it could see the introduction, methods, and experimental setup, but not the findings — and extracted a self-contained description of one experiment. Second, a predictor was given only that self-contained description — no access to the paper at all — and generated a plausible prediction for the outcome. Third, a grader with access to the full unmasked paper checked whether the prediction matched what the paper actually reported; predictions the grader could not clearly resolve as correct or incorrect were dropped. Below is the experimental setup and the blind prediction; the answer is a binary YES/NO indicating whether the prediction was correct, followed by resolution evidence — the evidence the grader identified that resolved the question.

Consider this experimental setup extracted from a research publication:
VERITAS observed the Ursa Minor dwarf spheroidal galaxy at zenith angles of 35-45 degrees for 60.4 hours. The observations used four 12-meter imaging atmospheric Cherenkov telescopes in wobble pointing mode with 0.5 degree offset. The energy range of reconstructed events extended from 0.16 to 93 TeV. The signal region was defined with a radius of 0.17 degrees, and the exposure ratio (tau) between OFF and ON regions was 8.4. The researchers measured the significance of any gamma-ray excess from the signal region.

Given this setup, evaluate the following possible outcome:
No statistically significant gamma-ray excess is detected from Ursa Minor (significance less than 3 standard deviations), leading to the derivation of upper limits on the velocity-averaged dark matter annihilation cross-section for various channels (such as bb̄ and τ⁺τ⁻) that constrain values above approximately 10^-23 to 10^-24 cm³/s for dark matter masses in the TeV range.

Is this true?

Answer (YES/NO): YES